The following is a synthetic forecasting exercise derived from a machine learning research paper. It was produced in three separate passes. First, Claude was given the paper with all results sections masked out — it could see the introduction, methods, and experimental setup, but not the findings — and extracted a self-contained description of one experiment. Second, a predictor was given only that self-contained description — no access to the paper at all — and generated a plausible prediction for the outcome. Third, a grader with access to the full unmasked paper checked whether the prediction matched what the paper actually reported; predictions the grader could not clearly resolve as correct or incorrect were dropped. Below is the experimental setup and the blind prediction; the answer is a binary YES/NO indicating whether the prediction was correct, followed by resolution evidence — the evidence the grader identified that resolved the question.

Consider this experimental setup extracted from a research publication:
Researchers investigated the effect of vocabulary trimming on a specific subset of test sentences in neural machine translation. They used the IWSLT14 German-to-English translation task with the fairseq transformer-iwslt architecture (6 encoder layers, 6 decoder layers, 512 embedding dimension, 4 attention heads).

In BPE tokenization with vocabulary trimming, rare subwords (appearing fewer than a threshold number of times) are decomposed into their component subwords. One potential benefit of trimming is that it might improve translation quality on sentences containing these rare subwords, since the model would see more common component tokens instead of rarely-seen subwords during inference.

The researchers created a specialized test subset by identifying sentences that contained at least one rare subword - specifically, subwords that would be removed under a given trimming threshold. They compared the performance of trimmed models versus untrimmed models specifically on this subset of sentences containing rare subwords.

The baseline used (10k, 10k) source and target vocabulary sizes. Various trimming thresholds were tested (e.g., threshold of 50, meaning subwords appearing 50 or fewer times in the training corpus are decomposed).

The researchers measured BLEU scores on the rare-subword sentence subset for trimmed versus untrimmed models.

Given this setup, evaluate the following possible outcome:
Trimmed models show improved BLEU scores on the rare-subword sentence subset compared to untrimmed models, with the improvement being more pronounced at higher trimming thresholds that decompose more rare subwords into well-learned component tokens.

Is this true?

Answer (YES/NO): NO